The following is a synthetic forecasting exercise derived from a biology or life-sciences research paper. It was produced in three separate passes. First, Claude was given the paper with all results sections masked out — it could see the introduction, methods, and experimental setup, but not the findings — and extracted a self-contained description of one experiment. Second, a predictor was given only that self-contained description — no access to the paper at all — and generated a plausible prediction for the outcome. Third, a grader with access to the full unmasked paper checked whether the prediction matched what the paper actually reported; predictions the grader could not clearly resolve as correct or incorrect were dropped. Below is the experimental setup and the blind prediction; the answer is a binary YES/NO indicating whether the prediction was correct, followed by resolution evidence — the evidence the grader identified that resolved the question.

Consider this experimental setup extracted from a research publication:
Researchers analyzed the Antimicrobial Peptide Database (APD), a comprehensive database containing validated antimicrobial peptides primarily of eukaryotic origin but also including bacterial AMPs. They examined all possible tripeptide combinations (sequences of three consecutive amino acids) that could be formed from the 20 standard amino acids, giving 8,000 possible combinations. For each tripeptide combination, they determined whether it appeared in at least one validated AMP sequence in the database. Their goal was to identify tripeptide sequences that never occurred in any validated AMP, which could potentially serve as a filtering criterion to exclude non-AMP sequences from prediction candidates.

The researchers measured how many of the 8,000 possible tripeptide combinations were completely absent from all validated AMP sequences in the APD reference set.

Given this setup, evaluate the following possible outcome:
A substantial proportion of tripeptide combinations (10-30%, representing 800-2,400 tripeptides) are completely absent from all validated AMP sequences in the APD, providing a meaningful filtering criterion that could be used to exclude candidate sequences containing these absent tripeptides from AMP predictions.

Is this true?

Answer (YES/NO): NO